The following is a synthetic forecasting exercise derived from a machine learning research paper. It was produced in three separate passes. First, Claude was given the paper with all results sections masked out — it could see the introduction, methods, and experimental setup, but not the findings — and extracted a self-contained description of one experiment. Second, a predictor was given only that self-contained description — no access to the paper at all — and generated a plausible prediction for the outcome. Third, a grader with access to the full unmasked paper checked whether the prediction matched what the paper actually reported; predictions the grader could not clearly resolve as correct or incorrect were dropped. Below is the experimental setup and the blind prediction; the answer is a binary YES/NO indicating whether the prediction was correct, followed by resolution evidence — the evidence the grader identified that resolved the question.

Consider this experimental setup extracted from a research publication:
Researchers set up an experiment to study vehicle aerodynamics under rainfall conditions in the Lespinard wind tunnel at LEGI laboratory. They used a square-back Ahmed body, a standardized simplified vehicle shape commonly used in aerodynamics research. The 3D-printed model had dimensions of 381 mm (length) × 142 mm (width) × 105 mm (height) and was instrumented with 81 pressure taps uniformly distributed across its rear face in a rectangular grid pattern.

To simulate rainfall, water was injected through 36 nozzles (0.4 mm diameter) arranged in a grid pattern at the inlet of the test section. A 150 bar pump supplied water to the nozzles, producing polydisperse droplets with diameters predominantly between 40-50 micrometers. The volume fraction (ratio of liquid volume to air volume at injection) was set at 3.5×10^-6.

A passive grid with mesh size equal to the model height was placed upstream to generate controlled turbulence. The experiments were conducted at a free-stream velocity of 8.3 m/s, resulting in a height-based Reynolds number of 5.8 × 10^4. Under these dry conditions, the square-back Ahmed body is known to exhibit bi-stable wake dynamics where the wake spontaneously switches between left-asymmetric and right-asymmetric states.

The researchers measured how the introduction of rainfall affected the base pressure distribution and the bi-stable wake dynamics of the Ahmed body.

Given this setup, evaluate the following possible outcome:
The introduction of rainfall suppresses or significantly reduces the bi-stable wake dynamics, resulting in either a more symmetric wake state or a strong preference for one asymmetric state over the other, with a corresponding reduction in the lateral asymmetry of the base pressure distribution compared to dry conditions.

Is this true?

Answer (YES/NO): YES